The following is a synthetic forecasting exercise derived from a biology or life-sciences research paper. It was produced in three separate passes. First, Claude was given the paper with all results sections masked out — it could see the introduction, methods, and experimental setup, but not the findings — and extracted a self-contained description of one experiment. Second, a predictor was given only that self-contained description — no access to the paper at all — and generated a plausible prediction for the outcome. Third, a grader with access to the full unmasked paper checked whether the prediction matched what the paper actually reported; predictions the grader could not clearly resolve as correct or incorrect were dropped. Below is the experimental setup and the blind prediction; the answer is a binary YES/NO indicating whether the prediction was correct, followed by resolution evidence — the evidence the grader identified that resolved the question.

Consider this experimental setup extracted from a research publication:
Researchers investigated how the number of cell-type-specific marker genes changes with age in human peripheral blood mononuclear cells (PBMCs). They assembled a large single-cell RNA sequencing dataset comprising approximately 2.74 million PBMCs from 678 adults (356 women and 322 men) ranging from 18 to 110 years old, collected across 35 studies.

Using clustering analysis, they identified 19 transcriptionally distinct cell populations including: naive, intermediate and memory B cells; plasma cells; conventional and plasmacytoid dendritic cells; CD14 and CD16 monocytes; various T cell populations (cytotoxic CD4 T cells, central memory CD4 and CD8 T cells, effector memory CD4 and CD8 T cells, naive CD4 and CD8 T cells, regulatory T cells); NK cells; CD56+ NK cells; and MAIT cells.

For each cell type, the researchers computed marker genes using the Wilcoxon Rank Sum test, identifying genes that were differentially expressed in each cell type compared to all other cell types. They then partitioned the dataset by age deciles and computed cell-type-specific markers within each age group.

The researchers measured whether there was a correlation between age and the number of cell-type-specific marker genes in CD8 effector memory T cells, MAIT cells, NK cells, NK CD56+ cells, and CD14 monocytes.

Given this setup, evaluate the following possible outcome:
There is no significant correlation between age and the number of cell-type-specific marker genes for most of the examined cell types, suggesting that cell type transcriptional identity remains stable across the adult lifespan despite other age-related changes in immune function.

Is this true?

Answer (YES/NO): NO